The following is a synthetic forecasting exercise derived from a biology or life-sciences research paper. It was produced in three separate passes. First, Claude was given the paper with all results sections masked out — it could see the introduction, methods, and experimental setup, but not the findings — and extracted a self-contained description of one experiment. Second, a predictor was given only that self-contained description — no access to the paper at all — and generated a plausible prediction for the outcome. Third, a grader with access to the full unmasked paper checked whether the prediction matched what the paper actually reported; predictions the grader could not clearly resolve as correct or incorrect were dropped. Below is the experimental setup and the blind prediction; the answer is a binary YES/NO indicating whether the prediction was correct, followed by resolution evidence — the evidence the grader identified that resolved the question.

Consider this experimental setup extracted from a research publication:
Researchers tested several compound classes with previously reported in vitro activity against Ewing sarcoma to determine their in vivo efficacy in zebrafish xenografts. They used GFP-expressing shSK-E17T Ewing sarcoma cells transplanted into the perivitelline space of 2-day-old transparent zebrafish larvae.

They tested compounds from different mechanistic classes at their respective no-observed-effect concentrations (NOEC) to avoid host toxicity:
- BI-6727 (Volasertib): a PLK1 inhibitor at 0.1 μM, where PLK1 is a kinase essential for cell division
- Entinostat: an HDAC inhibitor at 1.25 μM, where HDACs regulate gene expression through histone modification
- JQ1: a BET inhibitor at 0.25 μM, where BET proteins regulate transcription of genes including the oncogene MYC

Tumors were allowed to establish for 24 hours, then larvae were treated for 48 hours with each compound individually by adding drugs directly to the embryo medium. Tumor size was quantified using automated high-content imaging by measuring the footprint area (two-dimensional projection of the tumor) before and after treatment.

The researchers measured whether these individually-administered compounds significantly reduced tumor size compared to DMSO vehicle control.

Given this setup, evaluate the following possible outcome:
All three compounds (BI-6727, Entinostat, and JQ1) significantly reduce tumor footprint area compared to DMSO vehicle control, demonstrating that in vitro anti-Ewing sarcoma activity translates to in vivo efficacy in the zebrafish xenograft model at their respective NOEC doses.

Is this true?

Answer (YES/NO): NO